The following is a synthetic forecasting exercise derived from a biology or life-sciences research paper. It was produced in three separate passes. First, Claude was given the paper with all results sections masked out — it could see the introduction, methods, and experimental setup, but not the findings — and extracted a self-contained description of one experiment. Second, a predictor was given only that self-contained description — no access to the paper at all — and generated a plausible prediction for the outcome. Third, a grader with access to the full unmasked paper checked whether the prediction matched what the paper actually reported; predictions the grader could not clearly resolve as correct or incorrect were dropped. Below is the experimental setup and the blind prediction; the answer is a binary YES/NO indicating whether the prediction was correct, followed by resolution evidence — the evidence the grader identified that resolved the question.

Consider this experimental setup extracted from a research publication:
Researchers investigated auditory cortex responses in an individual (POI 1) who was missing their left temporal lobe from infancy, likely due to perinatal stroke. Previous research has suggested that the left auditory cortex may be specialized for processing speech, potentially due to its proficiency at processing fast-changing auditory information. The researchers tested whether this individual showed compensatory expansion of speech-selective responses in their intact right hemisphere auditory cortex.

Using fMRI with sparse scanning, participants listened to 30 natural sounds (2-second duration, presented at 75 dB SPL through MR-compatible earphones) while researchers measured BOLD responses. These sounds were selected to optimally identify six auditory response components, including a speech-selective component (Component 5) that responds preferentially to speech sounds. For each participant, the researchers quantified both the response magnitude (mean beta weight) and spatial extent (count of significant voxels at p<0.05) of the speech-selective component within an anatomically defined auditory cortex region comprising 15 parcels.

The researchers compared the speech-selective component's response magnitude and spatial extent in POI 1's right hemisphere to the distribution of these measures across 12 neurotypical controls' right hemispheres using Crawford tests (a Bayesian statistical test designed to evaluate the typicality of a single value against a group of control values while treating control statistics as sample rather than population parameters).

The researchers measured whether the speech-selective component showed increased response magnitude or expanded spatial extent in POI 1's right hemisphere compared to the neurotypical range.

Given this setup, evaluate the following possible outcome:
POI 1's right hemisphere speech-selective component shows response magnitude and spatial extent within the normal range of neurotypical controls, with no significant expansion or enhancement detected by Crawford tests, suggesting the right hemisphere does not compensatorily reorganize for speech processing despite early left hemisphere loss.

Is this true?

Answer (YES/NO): YES